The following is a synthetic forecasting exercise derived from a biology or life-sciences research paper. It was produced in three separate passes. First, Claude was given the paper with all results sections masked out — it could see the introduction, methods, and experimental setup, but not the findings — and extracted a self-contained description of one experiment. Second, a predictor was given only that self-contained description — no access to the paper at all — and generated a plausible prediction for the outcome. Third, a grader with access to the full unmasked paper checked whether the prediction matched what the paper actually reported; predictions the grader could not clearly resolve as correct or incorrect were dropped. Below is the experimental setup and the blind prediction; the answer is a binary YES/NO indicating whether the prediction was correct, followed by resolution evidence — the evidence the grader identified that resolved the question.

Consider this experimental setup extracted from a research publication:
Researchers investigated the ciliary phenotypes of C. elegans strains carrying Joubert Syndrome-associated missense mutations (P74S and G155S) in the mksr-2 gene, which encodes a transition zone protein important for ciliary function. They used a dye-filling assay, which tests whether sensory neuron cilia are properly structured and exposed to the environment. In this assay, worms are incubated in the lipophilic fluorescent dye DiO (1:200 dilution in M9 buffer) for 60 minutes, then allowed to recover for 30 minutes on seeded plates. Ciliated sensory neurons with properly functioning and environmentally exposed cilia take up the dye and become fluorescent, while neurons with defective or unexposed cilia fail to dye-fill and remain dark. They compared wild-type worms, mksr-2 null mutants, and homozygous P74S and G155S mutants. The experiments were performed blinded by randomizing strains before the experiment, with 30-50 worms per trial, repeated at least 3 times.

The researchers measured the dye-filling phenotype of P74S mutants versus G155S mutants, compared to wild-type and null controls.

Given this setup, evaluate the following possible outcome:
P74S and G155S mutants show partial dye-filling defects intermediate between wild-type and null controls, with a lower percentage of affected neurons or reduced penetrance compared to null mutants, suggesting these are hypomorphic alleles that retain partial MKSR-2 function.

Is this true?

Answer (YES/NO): NO